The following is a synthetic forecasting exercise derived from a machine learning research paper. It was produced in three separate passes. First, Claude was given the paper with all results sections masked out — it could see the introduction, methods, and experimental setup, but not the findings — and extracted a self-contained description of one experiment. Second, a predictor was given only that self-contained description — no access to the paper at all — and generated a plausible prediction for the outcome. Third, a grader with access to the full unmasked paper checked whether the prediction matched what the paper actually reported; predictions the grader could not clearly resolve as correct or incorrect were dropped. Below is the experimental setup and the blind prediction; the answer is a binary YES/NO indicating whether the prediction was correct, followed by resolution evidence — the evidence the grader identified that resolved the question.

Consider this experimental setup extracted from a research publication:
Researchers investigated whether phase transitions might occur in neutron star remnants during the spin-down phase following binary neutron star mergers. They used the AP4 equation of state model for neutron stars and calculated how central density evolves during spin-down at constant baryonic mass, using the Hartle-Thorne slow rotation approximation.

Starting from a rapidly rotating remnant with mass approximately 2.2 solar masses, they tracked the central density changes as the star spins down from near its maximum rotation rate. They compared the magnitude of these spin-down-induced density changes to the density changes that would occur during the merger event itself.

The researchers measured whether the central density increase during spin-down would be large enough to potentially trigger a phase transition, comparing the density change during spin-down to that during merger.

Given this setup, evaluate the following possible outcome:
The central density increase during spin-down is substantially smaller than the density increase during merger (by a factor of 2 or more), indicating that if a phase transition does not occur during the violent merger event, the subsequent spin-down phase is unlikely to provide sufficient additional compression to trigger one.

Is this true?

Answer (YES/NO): YES